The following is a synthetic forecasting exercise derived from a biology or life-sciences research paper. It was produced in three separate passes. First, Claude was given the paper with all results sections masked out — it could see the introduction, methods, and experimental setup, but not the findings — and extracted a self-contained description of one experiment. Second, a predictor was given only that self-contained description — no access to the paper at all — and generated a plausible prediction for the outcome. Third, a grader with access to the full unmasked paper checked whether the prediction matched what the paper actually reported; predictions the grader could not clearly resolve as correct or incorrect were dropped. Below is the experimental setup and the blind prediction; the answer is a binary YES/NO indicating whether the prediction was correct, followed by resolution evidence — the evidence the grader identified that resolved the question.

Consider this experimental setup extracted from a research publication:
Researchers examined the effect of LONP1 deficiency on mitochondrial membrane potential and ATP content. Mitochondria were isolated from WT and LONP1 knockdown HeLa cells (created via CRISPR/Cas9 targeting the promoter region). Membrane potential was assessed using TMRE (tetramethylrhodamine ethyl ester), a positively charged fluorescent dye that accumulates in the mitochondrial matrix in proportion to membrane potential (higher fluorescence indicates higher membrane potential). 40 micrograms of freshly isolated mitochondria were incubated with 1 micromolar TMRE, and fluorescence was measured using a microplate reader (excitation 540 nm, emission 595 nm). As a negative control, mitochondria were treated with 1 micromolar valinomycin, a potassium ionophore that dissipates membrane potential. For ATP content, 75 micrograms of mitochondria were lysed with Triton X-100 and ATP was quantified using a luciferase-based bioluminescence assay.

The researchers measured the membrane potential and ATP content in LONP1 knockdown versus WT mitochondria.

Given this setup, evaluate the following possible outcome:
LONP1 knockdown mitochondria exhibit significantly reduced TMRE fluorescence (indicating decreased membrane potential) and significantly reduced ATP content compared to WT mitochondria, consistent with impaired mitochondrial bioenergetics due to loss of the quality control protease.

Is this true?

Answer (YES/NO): NO